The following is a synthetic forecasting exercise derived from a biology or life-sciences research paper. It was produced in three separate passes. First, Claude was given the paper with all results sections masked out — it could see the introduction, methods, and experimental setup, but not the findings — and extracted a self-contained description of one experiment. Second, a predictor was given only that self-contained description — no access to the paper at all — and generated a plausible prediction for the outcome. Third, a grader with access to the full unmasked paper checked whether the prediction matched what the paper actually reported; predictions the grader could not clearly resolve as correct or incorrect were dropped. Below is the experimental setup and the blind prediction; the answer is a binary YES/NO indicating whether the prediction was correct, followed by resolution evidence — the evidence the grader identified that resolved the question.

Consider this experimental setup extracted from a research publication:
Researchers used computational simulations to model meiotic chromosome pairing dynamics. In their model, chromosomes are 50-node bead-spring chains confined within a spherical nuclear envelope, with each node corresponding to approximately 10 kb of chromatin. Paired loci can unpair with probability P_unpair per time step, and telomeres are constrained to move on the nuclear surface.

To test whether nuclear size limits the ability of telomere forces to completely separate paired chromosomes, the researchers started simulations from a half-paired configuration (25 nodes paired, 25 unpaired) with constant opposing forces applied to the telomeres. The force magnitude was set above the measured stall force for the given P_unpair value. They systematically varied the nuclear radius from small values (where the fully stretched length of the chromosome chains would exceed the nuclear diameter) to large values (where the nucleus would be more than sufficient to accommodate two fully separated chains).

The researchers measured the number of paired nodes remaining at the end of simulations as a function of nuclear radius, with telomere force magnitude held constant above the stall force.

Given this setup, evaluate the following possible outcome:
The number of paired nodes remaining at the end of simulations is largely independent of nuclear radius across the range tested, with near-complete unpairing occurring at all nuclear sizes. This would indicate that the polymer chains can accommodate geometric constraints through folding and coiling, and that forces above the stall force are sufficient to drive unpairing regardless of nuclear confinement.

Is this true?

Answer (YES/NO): NO